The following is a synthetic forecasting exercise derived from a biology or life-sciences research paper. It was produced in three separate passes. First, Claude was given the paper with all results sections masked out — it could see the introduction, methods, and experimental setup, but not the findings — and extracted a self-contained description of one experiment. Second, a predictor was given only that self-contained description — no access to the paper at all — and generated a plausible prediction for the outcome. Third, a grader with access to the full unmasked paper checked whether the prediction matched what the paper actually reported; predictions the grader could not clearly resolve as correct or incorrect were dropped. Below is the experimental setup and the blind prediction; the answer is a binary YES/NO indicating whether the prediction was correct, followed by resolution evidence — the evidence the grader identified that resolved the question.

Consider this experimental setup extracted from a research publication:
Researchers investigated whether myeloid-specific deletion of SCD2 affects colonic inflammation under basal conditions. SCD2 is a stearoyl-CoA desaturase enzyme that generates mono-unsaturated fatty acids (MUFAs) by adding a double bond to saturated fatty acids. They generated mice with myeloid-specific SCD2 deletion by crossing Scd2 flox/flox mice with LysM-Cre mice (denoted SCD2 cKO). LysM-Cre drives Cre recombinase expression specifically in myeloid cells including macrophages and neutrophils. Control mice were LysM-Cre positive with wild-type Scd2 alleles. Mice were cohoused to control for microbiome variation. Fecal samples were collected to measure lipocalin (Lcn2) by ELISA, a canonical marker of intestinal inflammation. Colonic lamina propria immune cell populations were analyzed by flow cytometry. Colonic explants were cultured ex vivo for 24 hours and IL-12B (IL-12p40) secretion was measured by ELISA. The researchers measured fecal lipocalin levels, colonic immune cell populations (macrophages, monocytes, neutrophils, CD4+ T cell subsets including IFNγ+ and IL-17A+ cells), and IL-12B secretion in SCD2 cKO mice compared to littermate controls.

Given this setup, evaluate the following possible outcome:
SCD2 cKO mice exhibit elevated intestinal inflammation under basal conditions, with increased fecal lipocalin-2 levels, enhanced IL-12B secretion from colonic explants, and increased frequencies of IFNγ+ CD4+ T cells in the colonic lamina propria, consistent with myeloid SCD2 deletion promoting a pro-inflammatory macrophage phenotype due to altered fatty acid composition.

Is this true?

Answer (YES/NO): YES